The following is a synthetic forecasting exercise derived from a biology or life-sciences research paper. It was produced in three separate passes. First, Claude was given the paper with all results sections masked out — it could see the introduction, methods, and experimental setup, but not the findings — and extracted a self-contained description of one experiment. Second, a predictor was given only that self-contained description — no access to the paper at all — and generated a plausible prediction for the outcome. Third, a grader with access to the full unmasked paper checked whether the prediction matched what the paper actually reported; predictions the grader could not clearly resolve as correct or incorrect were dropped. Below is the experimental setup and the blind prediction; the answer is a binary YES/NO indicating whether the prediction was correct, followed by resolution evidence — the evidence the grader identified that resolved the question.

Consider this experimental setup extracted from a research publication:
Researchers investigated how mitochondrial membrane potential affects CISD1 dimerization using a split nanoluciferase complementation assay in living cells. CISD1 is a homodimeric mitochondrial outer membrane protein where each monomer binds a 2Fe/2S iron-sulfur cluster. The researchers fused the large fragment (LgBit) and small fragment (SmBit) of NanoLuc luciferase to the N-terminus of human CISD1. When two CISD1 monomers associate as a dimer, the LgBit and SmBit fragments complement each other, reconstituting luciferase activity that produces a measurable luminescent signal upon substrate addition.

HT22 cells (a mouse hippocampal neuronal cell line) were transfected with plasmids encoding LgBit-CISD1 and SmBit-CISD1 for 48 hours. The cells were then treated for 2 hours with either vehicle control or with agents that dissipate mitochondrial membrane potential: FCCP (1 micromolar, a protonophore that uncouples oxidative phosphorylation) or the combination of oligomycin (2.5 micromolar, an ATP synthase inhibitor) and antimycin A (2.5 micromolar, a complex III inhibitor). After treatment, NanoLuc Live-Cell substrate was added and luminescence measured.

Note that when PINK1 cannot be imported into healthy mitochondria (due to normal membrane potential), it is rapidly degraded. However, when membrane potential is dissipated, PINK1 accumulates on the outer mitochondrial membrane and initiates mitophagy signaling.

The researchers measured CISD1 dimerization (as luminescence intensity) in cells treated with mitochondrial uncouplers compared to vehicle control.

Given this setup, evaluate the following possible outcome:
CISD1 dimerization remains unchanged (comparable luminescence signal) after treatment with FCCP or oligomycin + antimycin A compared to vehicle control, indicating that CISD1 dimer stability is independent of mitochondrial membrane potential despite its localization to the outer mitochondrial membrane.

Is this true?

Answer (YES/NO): YES